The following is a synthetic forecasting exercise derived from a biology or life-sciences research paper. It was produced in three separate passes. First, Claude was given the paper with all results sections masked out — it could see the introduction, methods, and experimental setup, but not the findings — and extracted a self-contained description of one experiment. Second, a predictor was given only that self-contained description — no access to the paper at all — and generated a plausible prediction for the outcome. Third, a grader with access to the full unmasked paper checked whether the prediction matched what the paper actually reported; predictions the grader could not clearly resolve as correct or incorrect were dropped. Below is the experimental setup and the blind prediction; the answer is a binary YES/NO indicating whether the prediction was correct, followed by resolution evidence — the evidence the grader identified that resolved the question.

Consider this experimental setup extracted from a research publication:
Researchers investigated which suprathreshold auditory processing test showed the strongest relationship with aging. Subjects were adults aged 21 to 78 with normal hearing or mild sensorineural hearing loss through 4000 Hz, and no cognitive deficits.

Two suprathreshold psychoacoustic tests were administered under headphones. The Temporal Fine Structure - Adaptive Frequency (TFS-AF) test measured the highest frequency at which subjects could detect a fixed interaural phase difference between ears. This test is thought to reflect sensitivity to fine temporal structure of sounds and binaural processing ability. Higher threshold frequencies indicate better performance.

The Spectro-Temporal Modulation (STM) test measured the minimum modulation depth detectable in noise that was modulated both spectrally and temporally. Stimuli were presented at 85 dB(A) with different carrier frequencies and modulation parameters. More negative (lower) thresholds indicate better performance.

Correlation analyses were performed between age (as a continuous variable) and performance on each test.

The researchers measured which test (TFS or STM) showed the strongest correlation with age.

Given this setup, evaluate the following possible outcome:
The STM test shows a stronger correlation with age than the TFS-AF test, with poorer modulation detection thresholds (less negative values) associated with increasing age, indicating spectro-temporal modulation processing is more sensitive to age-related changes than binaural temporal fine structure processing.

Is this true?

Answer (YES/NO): NO